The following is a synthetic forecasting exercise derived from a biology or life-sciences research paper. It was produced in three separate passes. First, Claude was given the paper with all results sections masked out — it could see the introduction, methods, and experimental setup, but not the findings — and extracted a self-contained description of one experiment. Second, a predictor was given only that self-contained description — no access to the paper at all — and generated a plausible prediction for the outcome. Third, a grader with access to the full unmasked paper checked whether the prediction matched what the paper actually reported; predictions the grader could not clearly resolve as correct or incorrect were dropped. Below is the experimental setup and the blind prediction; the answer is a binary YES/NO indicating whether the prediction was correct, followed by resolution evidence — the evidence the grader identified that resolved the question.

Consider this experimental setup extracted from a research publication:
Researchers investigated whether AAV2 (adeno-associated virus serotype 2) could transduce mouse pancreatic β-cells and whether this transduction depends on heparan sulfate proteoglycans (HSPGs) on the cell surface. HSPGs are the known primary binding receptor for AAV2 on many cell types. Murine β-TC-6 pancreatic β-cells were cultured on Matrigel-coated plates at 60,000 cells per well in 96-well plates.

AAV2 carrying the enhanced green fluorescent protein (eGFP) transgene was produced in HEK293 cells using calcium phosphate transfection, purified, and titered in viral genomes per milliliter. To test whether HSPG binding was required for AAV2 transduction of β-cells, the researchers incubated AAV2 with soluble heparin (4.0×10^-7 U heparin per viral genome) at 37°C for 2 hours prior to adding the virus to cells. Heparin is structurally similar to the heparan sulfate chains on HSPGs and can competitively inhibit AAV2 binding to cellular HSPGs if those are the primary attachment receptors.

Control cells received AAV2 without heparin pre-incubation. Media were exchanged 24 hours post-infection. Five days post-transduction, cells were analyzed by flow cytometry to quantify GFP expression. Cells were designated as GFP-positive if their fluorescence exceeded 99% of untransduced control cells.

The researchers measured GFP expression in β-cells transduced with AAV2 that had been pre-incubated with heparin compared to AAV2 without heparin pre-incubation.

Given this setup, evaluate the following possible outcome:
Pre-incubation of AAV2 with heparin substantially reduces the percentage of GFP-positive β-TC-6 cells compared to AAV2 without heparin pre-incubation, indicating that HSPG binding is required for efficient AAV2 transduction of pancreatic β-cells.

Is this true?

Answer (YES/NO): YES